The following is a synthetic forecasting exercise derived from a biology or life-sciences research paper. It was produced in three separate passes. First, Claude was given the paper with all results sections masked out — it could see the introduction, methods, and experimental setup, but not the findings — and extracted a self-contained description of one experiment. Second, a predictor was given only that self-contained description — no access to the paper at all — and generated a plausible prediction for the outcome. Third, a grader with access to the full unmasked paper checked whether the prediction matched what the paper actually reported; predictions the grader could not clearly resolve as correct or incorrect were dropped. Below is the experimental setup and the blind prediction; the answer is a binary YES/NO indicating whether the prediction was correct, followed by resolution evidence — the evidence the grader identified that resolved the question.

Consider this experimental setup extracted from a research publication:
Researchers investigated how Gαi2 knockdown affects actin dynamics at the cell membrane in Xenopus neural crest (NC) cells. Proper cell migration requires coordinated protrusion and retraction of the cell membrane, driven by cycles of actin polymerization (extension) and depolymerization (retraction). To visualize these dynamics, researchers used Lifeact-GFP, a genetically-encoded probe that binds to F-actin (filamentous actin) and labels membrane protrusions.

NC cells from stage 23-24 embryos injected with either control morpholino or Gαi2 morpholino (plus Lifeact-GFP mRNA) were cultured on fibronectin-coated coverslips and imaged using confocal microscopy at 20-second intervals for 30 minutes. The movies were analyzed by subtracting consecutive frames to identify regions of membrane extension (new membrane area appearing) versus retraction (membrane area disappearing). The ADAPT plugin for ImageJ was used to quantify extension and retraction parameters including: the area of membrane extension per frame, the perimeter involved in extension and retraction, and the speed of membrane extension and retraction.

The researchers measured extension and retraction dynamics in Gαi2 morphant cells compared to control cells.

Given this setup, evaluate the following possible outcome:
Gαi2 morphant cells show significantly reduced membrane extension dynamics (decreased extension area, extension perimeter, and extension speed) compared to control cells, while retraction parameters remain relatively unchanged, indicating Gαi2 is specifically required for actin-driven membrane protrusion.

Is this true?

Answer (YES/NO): NO